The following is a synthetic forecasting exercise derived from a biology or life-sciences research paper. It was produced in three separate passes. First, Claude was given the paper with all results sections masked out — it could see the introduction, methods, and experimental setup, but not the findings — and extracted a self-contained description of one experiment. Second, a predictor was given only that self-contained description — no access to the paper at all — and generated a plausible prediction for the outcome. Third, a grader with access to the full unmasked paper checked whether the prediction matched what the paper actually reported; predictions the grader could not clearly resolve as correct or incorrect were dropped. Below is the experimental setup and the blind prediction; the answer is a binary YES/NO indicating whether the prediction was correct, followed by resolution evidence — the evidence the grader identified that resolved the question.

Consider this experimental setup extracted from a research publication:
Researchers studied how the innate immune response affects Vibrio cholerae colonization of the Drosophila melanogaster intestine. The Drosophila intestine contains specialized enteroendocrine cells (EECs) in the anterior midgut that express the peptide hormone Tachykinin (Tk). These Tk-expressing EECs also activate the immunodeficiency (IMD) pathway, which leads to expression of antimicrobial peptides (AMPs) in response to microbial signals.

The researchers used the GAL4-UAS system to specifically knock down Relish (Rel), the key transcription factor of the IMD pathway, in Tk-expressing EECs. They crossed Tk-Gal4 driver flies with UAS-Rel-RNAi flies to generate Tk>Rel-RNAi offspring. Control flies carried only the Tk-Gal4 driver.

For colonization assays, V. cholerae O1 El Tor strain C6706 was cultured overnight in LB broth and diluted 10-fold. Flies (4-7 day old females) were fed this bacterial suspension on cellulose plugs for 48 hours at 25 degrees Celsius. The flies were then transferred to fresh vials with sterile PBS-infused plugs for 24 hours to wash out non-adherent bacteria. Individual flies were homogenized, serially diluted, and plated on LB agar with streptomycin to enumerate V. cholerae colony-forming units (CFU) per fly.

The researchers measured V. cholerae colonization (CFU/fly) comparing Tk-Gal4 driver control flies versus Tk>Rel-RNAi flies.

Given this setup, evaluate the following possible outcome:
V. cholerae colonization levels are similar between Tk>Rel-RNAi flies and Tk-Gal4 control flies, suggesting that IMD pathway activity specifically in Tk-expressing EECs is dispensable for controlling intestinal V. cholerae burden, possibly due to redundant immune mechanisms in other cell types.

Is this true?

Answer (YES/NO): NO